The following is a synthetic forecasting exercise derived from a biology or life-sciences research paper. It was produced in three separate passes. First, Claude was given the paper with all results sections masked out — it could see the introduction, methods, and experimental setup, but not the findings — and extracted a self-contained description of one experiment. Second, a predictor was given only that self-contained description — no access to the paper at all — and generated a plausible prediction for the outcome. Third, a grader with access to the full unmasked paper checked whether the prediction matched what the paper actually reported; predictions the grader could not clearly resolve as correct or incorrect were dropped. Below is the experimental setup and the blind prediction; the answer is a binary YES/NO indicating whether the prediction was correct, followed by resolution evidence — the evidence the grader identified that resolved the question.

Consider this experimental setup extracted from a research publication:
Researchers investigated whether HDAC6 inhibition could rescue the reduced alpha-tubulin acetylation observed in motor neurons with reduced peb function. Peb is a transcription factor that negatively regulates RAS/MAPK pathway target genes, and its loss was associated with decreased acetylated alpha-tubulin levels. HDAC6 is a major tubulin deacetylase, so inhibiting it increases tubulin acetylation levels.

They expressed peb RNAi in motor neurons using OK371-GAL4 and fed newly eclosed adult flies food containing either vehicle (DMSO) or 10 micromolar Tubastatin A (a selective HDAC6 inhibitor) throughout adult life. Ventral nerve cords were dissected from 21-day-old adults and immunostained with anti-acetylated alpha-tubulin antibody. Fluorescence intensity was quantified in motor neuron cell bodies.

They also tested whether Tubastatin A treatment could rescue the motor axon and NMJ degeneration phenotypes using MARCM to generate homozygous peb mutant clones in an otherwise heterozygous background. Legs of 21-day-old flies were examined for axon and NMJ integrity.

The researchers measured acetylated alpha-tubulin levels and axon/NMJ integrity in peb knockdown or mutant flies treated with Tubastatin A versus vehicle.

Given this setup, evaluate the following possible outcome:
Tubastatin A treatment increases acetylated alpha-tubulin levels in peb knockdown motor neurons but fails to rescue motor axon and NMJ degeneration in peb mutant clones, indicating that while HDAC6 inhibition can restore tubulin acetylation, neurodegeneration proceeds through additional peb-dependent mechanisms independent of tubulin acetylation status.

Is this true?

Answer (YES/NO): YES